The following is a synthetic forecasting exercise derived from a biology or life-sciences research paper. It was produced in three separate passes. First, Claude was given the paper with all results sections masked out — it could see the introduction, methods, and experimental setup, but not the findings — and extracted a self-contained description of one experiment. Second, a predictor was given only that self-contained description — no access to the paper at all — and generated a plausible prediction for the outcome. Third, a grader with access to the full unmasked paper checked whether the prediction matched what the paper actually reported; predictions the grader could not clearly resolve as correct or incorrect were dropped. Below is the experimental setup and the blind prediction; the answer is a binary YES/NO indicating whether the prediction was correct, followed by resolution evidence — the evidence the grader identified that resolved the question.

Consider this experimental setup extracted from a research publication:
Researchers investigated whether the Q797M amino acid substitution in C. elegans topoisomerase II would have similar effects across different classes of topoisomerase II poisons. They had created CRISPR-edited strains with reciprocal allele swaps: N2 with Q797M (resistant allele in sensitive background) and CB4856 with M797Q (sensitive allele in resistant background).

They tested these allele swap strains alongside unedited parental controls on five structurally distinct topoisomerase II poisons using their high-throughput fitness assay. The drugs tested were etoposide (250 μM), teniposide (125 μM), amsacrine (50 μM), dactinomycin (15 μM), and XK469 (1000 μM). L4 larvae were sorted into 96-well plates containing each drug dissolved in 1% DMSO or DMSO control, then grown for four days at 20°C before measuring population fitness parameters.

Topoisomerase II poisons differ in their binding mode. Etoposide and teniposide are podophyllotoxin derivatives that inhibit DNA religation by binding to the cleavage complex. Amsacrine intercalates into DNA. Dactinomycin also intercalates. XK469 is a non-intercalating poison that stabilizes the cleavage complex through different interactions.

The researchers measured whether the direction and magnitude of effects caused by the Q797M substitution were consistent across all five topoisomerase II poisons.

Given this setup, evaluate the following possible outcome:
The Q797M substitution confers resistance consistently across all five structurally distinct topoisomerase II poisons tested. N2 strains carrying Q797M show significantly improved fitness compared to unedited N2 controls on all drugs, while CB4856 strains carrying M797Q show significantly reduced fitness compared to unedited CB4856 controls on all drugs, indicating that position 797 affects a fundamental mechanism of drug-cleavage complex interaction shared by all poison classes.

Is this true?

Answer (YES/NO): NO